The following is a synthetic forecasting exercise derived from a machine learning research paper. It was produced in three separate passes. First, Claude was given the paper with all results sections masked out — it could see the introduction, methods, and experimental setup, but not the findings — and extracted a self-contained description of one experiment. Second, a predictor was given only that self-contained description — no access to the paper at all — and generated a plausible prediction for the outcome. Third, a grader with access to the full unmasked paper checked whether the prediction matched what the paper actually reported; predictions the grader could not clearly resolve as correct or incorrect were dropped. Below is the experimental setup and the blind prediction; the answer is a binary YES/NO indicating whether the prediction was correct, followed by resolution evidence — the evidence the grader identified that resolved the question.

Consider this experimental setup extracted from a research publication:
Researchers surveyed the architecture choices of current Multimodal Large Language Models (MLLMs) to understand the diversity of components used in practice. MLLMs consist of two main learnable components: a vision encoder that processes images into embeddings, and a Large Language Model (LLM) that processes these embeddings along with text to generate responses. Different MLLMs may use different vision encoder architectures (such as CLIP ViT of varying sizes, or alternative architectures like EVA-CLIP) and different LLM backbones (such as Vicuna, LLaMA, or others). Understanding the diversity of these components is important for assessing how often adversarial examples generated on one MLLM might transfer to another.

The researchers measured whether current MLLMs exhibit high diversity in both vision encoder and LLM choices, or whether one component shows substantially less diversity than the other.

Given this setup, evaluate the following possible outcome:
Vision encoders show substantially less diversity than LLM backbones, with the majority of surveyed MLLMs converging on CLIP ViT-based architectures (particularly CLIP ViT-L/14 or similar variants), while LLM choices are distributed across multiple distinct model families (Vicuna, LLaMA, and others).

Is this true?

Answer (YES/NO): YES